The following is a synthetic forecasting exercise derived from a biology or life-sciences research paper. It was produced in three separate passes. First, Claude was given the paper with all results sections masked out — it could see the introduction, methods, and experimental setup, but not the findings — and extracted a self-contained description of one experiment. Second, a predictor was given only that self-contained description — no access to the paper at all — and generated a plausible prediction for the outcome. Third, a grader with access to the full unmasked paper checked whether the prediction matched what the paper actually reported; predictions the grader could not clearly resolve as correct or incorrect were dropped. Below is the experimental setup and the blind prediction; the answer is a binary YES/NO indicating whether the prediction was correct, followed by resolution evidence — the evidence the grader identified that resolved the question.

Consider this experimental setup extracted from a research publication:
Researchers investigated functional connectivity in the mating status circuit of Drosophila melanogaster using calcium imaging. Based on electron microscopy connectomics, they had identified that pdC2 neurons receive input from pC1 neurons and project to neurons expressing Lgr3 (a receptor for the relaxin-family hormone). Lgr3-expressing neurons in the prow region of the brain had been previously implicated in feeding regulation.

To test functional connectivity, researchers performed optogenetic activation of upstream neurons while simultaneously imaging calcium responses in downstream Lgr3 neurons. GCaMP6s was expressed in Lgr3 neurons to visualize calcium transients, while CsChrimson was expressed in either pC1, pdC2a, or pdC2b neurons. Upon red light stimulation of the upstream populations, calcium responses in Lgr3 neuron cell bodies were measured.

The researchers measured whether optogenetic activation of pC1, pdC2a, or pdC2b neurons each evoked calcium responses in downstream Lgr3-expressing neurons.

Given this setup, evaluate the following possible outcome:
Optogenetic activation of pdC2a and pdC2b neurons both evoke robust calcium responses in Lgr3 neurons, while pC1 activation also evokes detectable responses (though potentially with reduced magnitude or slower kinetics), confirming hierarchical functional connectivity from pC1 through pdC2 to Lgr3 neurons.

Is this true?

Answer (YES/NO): NO